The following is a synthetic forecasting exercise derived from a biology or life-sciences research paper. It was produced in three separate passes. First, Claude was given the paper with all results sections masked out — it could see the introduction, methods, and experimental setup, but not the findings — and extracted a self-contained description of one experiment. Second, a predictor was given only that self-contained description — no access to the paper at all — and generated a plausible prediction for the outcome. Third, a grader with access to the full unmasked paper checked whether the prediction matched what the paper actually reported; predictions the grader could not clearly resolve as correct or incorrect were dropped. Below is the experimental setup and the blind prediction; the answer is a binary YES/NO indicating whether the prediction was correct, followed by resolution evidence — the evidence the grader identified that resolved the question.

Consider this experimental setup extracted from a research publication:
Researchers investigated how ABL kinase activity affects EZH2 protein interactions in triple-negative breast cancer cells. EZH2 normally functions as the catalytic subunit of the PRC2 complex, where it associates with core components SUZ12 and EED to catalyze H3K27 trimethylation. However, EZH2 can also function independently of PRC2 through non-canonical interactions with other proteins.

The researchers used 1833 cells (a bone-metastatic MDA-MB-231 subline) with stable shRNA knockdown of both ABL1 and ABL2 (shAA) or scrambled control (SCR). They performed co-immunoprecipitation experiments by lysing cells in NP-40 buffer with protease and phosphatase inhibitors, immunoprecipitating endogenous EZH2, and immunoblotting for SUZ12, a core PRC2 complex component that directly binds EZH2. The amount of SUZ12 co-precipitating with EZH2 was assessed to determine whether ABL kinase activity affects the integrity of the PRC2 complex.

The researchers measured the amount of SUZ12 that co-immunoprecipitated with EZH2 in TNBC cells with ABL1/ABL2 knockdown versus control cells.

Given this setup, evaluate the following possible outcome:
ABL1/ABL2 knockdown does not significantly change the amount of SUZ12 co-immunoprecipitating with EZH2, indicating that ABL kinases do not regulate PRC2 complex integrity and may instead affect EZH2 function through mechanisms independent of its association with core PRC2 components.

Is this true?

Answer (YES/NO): NO